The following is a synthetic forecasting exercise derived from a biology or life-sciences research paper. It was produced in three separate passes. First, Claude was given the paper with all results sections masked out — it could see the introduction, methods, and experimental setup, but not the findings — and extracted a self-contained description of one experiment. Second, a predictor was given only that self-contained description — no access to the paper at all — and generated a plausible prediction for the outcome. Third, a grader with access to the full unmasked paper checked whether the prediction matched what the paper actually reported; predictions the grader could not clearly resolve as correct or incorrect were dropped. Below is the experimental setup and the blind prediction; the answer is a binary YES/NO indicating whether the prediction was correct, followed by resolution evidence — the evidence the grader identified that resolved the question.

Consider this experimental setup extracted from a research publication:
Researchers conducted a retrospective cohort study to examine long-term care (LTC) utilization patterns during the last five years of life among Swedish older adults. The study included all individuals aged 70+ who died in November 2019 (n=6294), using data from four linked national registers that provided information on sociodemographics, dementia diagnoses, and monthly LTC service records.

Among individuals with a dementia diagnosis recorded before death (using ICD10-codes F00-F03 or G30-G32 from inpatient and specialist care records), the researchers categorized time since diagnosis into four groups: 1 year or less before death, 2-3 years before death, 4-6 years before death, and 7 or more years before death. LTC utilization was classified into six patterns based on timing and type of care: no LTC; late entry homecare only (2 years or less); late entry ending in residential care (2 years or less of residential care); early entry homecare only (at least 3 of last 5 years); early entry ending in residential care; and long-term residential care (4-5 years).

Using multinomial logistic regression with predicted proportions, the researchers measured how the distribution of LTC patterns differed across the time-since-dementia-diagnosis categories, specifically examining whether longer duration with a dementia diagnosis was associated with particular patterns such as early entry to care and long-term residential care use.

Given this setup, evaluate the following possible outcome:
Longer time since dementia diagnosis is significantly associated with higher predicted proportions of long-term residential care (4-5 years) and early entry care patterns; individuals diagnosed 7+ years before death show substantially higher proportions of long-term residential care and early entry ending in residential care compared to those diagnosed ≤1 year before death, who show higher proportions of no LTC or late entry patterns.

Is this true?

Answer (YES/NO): YES